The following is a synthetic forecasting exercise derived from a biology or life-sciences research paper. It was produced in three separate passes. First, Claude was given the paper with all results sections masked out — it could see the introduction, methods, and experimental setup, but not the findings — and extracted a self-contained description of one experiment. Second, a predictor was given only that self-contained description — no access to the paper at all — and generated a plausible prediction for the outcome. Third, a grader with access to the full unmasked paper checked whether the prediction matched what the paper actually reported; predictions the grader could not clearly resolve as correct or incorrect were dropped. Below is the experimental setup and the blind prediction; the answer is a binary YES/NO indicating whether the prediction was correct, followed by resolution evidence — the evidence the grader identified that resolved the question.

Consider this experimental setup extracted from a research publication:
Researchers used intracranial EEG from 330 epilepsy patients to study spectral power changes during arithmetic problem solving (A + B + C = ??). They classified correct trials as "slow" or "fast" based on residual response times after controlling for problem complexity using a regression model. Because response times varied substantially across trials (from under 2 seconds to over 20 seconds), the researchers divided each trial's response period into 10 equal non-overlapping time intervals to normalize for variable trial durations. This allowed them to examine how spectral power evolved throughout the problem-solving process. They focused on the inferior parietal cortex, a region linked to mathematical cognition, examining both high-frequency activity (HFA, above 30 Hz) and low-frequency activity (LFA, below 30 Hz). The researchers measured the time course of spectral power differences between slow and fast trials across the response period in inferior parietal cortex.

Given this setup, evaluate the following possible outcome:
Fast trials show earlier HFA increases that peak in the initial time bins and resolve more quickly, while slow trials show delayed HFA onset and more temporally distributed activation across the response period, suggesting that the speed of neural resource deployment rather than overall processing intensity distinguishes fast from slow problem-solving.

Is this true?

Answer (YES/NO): NO